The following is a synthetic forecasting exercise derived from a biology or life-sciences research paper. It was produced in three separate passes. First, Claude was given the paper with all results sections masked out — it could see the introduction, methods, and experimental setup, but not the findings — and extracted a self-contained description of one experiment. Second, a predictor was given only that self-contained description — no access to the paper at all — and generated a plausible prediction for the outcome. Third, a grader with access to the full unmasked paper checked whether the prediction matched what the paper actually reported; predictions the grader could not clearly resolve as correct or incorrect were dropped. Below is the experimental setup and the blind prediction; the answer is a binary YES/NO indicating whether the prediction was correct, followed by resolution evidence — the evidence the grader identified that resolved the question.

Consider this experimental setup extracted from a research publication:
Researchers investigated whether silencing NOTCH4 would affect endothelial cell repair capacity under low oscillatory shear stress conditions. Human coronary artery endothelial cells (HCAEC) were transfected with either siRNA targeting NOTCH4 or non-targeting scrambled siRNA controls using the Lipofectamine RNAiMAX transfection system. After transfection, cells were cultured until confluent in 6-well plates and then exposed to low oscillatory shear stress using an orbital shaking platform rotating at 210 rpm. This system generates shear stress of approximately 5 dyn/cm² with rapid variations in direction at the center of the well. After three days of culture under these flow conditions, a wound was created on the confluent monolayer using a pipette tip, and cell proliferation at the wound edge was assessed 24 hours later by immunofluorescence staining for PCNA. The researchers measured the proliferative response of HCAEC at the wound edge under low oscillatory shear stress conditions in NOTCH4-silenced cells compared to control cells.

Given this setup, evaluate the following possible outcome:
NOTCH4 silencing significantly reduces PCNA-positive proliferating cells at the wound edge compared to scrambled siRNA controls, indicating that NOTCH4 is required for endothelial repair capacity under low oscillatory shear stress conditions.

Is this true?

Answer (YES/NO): NO